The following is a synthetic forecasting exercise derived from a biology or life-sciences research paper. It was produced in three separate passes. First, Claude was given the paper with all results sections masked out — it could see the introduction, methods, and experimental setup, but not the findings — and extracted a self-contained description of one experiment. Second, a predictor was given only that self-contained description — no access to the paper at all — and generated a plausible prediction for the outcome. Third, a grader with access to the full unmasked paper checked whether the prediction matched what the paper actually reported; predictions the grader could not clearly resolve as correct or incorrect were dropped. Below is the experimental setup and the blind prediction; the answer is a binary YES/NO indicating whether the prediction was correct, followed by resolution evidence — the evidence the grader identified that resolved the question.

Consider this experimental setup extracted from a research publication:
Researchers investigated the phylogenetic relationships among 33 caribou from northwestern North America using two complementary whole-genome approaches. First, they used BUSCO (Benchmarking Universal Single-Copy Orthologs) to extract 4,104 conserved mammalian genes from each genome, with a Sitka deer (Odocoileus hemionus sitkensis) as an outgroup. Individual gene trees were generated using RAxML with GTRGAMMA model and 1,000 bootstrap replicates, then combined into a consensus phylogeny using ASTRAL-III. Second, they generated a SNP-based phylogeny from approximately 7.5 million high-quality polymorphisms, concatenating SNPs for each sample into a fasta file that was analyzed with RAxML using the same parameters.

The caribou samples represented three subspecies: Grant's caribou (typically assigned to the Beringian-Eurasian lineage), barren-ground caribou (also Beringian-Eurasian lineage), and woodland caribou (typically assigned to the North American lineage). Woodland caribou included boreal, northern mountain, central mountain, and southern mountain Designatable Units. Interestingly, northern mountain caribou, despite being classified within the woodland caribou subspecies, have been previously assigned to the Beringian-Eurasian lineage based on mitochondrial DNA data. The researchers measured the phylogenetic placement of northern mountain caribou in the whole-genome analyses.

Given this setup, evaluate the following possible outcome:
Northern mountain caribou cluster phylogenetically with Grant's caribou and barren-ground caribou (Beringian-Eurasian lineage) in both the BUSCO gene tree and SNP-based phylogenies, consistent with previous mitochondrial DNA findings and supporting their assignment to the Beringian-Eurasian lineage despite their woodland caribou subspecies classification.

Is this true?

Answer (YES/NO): NO